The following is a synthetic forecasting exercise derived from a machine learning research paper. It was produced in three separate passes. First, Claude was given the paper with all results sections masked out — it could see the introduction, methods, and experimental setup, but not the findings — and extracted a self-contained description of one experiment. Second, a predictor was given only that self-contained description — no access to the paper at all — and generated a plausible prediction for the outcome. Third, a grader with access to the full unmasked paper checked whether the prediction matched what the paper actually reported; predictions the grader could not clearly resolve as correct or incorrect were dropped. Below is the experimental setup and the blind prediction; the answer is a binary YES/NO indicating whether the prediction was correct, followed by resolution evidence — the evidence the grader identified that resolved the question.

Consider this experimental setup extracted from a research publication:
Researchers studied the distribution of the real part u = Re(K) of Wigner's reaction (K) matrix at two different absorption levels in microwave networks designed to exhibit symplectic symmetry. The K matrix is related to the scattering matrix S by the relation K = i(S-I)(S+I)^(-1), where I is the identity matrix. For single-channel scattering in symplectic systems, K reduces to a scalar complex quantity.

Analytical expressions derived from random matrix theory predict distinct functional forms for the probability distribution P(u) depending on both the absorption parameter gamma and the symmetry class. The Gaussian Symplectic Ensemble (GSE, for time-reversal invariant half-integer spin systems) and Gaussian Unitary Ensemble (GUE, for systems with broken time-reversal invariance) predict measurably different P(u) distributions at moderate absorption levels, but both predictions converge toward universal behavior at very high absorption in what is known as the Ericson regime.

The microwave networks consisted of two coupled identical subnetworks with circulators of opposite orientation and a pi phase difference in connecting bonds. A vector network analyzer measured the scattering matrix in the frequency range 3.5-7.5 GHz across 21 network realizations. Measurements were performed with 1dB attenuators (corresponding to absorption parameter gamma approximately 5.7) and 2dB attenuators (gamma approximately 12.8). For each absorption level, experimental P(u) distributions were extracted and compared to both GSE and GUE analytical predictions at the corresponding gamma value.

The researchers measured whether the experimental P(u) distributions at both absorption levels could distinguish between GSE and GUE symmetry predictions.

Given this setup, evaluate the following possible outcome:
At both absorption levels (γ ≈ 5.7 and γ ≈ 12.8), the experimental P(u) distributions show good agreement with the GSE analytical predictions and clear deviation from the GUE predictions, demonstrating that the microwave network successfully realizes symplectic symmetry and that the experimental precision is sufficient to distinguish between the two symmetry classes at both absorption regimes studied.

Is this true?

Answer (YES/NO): YES